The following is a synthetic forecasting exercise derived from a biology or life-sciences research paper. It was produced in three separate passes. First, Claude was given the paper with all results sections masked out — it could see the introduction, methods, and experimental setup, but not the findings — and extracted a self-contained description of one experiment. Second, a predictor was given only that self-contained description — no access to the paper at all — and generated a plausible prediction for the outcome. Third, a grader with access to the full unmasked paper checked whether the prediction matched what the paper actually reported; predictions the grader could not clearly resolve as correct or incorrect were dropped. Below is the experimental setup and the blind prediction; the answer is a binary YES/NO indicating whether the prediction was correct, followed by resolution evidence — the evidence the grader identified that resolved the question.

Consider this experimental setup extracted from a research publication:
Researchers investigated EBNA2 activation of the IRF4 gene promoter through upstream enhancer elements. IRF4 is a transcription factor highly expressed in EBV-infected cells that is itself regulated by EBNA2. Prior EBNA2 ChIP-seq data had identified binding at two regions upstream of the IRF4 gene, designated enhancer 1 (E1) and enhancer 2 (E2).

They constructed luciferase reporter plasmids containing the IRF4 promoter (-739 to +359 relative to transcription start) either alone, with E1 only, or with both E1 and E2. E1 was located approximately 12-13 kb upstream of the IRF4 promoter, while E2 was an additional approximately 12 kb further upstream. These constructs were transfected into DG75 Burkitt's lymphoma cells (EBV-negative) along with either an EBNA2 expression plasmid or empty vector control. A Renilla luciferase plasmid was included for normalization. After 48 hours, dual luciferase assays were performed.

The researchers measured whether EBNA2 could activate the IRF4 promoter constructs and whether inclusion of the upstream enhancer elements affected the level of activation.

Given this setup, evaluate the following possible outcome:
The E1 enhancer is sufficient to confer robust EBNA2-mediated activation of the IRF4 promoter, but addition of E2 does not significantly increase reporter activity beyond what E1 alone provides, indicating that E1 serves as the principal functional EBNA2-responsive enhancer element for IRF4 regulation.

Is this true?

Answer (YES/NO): YES